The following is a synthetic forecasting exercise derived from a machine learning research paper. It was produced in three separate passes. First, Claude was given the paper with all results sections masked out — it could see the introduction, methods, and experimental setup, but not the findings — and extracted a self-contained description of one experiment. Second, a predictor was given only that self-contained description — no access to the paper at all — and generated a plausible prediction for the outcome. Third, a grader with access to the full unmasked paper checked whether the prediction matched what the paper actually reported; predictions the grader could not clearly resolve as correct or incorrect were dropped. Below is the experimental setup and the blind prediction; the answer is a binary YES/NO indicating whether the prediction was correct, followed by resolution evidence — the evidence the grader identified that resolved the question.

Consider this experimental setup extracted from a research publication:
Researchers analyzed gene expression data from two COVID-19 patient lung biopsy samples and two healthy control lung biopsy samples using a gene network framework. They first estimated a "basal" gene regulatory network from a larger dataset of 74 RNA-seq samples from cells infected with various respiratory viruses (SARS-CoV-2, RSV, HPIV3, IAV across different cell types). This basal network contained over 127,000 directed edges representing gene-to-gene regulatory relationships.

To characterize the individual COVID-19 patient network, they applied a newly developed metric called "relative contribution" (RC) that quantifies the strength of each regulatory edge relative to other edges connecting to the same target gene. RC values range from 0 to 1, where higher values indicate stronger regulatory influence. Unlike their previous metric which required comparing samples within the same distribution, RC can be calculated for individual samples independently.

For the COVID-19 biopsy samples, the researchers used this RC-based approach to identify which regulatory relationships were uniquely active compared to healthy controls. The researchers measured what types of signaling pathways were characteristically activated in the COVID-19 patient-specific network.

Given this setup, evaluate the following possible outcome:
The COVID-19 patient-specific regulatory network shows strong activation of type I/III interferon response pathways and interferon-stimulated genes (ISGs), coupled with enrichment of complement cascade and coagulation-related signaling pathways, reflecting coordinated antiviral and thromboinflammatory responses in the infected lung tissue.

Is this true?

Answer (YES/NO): NO